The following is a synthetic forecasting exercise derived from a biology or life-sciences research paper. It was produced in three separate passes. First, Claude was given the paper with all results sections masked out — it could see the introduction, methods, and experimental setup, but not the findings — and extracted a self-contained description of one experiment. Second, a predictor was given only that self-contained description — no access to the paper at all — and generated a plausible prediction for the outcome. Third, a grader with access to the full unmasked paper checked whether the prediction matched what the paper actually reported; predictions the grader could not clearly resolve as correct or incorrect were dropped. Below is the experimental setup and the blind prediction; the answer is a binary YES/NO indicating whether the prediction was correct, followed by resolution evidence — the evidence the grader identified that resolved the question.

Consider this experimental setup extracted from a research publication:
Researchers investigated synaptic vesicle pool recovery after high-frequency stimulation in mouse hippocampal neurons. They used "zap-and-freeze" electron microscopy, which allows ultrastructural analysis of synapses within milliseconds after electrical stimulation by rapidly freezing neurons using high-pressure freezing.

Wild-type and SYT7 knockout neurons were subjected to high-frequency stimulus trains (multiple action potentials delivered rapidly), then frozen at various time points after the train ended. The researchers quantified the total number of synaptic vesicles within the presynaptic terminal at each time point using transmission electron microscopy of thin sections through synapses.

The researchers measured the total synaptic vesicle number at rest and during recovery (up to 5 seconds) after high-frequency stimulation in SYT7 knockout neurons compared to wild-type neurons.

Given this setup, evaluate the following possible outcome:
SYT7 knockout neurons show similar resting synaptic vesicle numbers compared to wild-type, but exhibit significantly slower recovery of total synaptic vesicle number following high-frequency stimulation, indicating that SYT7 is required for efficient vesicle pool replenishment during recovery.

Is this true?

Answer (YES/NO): YES